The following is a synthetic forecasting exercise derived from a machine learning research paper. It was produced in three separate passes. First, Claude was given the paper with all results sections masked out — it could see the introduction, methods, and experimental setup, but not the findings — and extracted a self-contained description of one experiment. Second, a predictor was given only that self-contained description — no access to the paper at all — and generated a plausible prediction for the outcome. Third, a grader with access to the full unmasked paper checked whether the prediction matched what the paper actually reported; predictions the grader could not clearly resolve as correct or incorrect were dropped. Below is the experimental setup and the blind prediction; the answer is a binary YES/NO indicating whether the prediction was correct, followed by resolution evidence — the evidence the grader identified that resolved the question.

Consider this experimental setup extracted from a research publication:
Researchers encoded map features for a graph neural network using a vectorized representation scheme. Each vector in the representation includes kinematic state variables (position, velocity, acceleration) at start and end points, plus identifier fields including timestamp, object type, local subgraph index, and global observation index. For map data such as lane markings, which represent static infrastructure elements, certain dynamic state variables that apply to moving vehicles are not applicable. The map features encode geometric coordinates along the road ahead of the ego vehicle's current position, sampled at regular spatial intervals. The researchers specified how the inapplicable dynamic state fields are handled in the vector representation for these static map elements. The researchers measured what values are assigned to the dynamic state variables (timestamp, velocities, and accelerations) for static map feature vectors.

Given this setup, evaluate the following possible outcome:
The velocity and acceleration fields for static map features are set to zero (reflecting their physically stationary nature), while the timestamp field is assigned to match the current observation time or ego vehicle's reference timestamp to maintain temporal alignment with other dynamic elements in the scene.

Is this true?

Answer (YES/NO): NO